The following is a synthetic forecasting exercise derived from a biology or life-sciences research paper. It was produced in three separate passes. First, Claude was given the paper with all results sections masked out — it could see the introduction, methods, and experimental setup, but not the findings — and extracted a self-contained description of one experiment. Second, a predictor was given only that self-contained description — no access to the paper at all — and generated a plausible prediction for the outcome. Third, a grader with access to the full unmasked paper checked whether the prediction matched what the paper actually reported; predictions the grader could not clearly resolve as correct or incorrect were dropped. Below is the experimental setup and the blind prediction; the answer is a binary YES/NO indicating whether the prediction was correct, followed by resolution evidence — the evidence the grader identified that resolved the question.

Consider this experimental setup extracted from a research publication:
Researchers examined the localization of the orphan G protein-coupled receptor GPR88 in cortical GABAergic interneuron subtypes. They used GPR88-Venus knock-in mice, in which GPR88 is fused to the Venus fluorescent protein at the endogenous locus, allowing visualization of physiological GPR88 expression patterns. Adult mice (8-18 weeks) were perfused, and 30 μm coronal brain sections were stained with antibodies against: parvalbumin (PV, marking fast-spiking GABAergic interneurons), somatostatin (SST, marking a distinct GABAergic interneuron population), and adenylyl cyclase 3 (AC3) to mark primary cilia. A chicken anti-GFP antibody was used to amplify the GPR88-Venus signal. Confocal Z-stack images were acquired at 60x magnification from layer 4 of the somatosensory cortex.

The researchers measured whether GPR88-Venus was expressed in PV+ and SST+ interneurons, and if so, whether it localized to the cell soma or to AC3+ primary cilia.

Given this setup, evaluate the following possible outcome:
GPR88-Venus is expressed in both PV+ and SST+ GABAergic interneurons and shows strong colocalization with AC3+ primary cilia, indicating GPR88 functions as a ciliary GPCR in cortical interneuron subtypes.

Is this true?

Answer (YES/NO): NO